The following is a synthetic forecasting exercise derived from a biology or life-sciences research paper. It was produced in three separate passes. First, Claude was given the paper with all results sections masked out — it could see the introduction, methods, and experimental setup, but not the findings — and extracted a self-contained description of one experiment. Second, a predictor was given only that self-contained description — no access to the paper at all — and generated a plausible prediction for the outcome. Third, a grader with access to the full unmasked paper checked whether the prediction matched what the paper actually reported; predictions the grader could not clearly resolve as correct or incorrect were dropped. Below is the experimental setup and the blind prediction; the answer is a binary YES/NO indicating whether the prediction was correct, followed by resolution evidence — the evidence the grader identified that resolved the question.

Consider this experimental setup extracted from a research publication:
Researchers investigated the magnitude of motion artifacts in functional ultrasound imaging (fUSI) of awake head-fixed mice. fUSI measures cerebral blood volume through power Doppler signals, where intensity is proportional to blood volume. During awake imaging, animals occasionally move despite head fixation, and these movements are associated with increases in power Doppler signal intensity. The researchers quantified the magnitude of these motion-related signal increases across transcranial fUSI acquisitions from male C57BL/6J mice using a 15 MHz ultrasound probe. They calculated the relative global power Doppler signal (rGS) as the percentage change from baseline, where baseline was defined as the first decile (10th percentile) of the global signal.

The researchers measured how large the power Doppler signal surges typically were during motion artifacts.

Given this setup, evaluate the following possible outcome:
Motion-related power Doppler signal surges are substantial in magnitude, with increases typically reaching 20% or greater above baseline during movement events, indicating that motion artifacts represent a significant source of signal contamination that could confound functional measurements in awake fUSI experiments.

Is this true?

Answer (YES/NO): YES